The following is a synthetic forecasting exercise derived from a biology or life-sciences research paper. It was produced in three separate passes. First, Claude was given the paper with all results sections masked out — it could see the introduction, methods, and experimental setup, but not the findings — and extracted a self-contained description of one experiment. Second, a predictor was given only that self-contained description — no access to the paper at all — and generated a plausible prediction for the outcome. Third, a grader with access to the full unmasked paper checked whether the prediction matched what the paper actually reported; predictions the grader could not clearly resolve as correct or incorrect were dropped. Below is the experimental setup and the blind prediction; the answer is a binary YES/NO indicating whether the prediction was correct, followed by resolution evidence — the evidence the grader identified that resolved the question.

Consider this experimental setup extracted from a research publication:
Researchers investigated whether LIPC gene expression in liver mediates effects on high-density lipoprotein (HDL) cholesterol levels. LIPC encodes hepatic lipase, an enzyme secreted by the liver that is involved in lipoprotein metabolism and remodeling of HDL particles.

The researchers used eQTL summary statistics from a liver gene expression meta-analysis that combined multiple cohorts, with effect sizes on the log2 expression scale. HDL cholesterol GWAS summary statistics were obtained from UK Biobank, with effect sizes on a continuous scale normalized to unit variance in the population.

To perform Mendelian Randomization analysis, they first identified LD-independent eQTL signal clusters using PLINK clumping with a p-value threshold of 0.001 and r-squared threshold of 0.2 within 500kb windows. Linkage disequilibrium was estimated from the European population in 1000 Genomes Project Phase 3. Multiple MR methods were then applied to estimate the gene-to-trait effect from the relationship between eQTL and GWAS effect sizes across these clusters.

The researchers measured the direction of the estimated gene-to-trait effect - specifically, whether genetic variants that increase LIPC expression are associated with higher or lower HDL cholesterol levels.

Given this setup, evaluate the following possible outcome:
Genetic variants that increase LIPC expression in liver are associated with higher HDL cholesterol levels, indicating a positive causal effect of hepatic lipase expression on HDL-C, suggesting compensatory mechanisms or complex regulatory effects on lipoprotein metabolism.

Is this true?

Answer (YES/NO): NO